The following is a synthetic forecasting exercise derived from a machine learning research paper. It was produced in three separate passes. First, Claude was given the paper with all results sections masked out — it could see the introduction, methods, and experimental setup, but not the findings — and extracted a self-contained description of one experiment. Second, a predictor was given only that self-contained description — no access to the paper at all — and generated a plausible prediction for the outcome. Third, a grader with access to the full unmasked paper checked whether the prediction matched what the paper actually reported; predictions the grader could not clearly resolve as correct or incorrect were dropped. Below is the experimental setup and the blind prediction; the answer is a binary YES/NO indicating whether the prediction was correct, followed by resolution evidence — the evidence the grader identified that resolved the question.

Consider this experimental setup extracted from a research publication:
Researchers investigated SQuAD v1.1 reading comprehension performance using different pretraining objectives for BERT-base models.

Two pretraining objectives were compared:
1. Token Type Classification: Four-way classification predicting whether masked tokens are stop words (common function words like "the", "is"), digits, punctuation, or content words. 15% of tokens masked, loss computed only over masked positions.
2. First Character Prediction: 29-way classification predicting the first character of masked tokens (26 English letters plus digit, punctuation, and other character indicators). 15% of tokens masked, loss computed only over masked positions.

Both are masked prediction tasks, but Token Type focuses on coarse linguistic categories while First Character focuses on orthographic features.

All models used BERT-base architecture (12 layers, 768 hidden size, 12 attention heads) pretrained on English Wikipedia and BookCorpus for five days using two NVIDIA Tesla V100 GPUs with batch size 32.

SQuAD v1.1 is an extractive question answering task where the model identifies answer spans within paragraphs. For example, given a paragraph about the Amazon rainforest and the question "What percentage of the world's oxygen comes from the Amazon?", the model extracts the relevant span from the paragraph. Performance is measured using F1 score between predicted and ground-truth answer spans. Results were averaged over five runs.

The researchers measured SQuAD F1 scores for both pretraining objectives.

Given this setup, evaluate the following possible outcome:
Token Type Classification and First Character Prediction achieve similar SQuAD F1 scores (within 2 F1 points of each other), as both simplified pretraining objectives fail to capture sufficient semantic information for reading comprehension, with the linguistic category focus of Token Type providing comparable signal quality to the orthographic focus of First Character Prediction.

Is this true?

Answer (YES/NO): NO